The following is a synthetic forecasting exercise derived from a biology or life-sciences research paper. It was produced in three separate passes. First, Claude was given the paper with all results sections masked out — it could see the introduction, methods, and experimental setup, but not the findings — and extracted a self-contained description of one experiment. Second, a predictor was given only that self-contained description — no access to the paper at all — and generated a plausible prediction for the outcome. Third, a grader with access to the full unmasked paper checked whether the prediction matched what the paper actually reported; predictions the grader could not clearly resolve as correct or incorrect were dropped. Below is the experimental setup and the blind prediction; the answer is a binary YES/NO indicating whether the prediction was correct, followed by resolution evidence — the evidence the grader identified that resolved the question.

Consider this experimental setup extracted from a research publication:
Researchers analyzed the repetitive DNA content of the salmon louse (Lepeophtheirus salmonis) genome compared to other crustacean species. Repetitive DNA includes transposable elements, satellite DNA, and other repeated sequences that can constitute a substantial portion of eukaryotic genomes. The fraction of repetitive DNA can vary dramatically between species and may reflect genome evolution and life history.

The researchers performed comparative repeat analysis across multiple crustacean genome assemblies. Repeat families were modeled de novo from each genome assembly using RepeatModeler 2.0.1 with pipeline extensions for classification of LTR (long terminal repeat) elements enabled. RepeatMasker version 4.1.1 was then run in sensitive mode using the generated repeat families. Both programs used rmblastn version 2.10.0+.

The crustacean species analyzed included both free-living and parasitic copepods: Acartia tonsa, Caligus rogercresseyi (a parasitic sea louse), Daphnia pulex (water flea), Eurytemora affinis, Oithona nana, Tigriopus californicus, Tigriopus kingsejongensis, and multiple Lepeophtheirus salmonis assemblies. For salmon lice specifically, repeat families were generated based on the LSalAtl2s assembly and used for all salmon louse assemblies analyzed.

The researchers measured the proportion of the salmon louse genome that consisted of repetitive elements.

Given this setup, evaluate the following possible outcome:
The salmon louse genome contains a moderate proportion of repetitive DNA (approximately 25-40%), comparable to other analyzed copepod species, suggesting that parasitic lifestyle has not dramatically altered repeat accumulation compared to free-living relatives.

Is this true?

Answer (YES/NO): NO